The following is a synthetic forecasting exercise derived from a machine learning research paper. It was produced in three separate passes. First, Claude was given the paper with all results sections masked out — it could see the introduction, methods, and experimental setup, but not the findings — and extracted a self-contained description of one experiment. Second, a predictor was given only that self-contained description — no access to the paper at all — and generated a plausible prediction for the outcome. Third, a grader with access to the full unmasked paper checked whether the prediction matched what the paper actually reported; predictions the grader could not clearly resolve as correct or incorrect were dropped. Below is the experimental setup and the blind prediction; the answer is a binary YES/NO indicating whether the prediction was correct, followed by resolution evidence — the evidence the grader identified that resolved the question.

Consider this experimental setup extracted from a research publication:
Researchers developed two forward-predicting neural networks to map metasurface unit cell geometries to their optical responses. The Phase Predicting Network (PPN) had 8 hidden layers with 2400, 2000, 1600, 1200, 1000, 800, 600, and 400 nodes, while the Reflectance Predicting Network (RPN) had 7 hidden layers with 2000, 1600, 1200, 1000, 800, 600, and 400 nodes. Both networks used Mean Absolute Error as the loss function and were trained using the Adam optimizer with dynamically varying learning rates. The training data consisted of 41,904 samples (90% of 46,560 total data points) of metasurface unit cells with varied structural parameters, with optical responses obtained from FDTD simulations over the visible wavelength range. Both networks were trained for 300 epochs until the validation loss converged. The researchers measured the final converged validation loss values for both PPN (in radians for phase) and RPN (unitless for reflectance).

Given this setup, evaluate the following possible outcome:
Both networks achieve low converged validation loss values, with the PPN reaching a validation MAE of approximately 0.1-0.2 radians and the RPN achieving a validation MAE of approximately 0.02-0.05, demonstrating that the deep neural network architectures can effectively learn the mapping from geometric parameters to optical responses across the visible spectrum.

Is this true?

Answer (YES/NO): NO